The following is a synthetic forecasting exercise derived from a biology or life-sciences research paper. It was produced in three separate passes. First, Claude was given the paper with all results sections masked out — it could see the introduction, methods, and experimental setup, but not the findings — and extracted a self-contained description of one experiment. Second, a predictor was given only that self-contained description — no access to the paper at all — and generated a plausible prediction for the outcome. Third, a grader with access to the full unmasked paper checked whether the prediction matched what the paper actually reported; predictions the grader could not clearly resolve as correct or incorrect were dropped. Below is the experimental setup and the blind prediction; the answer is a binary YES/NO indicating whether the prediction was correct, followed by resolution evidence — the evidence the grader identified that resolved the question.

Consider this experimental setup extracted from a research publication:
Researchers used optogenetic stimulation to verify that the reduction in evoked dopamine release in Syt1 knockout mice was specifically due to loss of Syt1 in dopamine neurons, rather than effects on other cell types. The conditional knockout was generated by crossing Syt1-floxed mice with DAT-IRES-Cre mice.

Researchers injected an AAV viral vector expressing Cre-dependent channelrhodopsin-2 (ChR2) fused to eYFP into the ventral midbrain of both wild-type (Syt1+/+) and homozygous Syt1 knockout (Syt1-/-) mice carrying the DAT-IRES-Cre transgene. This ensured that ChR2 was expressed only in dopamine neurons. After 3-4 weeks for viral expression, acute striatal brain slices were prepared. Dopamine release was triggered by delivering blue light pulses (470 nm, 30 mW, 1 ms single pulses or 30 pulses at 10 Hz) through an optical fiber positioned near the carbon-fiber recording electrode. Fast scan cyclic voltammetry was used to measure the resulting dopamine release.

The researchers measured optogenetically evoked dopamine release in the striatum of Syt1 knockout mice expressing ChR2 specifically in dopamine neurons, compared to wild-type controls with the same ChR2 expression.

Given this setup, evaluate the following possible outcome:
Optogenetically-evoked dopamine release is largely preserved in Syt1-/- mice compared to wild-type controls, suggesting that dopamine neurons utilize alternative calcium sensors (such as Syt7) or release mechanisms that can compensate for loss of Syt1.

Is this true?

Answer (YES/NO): NO